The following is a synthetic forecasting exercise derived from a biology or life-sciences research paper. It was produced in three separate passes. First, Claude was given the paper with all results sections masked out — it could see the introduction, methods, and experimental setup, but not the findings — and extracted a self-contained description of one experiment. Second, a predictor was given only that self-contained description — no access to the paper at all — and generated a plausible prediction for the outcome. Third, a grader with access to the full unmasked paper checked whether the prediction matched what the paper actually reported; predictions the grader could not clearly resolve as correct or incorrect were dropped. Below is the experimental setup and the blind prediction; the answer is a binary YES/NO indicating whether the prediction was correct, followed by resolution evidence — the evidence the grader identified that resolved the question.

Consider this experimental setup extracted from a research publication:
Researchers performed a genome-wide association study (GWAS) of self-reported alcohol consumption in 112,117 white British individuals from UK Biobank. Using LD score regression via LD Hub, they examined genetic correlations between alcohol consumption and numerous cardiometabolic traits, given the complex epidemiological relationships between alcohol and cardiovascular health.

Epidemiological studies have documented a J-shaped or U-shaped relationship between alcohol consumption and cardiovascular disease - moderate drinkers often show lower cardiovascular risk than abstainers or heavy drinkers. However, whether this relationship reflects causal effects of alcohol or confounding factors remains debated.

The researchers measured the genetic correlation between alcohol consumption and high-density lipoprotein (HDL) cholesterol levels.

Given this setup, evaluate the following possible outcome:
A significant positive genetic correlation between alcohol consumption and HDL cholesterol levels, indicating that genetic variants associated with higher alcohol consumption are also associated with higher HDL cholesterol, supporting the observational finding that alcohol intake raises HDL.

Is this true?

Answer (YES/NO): YES